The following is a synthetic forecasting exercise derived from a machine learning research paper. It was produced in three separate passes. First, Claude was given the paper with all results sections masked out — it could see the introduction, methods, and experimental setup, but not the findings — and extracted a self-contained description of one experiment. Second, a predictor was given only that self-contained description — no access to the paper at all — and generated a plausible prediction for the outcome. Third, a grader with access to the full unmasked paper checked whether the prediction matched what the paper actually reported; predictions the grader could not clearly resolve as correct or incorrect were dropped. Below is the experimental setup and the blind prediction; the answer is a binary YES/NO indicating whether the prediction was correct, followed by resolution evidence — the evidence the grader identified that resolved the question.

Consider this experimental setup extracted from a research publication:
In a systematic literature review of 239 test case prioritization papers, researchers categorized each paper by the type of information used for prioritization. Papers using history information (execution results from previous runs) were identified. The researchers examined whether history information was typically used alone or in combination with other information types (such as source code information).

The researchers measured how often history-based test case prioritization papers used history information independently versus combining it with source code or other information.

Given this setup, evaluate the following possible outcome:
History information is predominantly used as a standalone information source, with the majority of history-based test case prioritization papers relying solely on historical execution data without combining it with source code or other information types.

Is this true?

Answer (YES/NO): NO